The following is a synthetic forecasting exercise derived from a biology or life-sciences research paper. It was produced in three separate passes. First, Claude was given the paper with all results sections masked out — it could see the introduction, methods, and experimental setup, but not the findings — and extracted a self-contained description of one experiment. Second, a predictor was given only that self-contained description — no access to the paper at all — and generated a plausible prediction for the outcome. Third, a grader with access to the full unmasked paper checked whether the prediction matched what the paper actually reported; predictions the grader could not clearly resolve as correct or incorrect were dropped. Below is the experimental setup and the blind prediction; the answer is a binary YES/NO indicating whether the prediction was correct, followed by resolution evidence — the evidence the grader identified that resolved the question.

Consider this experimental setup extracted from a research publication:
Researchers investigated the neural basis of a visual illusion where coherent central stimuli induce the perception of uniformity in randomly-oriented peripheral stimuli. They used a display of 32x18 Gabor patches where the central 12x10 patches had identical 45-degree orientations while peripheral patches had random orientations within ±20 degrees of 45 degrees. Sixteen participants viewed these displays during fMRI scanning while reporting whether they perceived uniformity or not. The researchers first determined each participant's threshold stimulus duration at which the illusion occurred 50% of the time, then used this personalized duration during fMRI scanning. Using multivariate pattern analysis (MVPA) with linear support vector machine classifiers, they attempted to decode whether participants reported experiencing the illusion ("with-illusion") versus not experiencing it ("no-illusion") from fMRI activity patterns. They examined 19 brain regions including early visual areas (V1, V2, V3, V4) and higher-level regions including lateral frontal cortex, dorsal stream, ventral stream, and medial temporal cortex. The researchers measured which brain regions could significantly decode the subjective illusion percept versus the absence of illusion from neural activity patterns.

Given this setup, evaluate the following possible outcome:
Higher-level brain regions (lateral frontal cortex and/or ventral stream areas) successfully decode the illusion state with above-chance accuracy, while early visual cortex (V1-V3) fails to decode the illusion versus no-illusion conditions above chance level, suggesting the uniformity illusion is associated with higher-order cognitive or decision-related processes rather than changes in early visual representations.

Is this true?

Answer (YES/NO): NO